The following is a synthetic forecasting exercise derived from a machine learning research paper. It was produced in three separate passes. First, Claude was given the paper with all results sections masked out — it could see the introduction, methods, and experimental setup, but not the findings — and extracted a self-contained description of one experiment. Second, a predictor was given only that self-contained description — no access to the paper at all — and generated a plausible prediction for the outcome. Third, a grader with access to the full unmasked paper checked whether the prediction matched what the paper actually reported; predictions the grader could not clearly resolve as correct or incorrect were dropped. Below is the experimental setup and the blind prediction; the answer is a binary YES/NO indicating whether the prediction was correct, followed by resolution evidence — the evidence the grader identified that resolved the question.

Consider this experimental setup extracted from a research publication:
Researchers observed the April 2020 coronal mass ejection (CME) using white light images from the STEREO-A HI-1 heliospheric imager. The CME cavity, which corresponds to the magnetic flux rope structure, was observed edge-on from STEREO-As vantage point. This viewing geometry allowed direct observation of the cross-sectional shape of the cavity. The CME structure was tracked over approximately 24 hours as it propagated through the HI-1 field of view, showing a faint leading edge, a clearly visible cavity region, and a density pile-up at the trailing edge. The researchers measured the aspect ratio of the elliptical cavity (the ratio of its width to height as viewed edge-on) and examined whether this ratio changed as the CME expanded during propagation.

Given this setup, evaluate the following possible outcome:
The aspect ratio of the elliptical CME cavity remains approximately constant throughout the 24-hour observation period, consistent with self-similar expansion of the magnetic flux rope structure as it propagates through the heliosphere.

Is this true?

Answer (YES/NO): YES